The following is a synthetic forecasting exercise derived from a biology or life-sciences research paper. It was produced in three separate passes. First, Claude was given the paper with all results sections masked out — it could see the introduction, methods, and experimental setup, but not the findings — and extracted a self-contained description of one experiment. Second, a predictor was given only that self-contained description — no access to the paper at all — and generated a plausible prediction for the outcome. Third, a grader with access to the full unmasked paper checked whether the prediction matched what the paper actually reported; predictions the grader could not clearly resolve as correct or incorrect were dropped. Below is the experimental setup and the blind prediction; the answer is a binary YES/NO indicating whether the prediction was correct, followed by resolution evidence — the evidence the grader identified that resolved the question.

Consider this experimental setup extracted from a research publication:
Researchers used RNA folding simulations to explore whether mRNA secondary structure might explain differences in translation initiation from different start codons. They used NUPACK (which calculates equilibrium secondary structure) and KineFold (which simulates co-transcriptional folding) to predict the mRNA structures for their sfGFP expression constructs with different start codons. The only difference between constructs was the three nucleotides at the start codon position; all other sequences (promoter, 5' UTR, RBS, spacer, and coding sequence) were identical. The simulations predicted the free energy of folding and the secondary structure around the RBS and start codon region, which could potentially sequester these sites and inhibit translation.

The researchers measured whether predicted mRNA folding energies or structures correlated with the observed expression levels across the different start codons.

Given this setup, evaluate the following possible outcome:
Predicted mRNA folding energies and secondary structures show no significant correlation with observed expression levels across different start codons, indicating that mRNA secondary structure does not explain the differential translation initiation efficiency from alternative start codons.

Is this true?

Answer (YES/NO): NO